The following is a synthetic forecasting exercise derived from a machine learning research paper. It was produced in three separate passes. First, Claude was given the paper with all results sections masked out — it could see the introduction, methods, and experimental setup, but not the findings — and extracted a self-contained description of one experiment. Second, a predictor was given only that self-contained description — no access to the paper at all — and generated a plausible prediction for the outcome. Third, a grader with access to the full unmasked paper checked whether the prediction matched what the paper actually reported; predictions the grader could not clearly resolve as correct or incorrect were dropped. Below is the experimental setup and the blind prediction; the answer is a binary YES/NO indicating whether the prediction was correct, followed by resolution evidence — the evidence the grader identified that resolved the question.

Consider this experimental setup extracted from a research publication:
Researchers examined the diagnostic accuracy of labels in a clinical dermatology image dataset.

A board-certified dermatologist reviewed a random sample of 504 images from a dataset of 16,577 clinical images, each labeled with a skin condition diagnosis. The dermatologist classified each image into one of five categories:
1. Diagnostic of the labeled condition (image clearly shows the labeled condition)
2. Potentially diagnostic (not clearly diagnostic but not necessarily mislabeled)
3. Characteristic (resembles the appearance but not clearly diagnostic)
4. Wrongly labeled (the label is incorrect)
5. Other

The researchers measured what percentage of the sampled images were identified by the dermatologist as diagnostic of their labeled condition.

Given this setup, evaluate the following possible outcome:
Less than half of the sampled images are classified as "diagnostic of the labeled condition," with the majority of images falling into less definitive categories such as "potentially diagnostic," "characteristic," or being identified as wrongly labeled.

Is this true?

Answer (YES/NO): NO